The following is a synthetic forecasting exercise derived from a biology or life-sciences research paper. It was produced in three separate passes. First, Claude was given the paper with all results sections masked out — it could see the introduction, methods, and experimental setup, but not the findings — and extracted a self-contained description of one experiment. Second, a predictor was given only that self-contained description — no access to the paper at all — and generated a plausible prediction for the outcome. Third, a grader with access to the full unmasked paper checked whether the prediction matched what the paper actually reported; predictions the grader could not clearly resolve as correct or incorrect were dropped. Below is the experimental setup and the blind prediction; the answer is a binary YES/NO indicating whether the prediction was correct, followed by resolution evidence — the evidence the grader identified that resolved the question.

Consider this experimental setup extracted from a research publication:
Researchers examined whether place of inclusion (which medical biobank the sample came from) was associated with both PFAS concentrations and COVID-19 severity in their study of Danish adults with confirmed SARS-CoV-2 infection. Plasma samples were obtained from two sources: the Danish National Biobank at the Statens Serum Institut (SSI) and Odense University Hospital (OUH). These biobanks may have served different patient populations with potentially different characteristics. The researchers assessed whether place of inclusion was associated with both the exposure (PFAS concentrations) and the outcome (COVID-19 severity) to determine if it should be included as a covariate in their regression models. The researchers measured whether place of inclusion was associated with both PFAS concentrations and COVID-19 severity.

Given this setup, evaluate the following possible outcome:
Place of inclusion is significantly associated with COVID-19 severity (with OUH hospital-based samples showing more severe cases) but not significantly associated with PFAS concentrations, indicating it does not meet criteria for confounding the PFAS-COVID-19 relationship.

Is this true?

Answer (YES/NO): NO